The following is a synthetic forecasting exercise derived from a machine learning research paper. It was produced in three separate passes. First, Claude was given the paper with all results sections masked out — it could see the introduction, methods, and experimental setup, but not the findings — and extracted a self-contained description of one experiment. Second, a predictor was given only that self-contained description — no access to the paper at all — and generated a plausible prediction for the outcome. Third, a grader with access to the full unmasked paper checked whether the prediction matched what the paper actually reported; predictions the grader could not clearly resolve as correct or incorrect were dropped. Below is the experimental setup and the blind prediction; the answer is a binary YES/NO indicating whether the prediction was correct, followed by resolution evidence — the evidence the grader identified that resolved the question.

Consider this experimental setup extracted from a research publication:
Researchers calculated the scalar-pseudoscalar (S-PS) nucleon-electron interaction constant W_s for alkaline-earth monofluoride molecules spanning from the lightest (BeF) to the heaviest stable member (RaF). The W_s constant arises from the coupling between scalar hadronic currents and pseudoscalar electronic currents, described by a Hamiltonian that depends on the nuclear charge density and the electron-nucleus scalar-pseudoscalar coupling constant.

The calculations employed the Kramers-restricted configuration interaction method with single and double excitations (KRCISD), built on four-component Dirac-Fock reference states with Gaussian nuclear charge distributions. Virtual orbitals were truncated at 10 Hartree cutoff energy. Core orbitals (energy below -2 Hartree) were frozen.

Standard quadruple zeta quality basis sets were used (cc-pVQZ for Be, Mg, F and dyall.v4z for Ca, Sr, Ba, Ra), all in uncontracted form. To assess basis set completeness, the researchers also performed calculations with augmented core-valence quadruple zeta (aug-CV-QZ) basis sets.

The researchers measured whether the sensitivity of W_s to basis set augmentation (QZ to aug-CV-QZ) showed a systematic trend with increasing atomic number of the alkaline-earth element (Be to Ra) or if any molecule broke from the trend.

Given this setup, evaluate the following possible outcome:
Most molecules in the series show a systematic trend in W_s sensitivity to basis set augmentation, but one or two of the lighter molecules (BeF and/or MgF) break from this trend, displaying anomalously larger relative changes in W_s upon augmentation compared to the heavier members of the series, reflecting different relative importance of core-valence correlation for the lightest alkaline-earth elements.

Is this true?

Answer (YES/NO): YES